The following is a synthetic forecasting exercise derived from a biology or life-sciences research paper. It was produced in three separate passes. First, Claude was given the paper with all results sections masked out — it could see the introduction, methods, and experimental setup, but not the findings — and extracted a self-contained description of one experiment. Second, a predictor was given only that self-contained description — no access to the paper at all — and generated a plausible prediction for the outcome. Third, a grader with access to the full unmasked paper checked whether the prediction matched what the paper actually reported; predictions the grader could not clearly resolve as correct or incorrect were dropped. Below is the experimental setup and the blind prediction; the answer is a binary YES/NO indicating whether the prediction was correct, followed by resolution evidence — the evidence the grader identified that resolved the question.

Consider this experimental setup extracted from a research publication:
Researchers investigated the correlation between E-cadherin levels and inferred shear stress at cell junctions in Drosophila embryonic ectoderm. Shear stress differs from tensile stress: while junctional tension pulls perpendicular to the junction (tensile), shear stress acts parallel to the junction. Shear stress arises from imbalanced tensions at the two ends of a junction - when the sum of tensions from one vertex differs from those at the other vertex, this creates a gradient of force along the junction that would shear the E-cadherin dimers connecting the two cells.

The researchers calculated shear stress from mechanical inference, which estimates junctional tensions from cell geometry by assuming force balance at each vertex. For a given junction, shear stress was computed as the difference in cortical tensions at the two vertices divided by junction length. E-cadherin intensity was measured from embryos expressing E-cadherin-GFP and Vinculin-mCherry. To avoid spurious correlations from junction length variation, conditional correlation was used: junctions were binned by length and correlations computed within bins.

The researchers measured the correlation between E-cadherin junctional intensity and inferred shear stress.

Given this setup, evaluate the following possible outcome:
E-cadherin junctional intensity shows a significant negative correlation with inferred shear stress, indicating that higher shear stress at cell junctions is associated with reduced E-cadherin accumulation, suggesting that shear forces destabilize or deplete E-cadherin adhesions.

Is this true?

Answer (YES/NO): YES